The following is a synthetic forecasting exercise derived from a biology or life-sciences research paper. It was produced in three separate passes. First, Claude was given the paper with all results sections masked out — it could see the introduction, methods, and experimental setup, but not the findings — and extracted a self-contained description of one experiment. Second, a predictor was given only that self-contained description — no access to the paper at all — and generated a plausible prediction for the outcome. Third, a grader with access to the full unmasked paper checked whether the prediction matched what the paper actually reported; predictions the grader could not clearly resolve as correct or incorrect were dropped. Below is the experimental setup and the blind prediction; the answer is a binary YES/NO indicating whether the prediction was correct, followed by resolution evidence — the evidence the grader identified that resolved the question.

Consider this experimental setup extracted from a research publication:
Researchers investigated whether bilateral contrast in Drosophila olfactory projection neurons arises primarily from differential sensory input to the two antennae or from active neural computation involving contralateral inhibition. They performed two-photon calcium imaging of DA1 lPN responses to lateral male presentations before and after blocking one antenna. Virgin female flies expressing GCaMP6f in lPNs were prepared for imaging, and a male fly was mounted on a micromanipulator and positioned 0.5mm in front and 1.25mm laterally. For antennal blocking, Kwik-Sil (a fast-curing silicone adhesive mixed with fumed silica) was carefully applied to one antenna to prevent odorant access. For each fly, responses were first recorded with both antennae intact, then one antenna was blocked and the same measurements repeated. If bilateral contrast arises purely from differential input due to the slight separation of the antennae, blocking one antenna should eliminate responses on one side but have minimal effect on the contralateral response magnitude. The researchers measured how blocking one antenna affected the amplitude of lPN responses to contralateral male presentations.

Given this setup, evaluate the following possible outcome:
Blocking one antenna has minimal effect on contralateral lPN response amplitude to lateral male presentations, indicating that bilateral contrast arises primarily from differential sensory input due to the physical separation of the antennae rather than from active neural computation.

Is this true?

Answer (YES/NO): NO